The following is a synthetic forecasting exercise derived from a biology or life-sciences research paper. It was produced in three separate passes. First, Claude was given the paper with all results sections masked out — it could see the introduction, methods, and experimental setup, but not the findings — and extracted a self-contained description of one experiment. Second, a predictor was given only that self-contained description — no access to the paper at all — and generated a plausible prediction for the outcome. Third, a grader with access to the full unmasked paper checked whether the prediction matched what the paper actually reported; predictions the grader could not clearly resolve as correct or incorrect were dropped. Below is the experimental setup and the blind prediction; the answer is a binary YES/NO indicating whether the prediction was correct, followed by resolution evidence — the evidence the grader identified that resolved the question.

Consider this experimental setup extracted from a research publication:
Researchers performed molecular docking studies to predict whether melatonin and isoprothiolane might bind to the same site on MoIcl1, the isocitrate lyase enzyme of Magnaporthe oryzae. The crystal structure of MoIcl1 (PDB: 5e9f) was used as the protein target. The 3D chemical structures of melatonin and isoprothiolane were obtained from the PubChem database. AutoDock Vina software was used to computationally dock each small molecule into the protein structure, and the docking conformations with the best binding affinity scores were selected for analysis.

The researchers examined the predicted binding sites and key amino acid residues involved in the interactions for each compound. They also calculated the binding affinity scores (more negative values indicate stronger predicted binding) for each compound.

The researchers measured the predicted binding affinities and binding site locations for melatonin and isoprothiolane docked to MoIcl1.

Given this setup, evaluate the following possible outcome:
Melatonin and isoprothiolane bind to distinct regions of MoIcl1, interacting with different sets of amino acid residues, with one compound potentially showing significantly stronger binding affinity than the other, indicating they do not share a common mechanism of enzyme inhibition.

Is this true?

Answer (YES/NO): NO